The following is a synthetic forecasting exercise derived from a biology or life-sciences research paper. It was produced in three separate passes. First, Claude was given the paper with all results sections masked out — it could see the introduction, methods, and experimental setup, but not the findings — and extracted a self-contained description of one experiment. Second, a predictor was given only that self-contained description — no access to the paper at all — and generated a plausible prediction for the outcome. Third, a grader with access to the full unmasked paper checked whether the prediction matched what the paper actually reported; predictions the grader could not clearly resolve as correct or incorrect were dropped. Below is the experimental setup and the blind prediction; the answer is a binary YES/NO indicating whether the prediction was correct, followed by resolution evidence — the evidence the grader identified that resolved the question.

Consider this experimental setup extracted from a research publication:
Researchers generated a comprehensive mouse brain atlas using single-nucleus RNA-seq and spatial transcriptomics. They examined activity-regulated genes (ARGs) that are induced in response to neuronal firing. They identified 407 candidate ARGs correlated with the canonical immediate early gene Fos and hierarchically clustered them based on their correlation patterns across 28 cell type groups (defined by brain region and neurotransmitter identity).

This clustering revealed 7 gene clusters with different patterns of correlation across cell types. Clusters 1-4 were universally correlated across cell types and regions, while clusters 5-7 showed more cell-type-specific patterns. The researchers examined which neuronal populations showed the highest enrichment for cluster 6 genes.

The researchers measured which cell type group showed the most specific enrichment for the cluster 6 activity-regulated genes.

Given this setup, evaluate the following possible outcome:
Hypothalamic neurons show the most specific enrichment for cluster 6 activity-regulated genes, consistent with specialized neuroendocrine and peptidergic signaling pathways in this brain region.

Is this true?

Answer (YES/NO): NO